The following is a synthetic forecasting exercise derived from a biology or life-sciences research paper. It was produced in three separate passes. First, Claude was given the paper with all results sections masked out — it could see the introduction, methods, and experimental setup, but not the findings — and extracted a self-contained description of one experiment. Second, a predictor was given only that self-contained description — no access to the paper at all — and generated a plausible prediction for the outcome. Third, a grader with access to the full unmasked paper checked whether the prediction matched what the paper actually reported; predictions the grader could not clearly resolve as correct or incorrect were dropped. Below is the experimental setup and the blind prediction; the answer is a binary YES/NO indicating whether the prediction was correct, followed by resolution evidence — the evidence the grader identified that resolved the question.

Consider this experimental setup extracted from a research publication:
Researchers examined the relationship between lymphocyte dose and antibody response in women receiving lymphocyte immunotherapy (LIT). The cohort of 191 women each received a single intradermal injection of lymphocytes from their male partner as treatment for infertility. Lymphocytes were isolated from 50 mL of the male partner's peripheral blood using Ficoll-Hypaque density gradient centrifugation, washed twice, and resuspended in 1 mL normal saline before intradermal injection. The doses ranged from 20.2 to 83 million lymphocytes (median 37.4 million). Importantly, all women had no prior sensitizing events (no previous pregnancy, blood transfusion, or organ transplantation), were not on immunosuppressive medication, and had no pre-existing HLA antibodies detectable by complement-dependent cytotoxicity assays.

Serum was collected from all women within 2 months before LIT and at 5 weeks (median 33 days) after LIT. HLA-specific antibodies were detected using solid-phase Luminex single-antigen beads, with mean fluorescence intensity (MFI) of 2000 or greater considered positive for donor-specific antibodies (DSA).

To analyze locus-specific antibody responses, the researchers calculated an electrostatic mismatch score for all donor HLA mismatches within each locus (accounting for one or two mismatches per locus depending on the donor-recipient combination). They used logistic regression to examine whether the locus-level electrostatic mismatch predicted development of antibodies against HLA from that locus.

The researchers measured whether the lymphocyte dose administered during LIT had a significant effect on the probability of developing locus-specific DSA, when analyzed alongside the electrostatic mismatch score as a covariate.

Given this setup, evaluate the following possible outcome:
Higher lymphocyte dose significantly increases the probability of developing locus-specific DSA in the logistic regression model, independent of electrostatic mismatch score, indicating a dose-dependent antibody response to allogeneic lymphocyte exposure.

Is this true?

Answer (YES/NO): YES